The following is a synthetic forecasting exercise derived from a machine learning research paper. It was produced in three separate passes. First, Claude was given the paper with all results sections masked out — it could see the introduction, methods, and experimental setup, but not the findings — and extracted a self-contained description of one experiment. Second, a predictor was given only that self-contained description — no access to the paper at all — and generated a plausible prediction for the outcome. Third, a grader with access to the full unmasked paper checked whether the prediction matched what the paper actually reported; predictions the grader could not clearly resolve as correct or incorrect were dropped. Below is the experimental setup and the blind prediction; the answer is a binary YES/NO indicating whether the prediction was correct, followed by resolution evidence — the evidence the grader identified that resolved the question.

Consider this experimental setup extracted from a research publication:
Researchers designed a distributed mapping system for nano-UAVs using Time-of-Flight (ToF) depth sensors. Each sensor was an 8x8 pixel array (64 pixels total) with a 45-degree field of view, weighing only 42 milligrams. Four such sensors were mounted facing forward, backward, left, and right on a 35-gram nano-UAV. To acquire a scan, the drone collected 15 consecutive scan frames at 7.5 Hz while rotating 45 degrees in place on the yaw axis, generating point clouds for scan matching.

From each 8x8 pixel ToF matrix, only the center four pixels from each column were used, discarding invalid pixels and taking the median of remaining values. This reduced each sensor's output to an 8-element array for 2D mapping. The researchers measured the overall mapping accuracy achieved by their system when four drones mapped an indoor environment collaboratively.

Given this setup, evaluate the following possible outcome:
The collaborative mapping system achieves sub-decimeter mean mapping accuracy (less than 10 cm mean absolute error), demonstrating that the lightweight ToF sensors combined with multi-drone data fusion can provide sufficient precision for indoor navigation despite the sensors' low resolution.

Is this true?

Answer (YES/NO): NO